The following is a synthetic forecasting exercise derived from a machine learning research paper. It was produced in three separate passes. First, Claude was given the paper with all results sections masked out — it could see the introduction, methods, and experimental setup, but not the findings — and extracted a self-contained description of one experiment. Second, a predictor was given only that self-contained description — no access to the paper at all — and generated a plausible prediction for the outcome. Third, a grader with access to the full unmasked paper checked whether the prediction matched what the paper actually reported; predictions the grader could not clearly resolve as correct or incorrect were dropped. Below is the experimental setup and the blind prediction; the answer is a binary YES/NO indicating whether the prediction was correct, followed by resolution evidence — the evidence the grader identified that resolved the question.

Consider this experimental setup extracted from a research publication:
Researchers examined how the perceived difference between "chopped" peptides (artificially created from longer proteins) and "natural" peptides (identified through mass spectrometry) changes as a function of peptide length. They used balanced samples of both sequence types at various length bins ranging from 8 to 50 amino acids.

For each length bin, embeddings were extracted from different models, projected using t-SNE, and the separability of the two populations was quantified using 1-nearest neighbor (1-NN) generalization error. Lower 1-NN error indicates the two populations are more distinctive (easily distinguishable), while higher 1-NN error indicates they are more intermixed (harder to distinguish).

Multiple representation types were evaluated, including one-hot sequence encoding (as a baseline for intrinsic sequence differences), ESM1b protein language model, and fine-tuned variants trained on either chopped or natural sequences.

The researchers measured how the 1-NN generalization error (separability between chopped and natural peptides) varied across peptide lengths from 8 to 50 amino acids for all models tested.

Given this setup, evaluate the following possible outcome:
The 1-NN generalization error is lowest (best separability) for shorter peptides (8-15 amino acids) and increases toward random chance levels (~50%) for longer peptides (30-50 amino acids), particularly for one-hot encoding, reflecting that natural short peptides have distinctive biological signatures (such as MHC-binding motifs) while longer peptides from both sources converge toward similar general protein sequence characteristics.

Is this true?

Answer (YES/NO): NO